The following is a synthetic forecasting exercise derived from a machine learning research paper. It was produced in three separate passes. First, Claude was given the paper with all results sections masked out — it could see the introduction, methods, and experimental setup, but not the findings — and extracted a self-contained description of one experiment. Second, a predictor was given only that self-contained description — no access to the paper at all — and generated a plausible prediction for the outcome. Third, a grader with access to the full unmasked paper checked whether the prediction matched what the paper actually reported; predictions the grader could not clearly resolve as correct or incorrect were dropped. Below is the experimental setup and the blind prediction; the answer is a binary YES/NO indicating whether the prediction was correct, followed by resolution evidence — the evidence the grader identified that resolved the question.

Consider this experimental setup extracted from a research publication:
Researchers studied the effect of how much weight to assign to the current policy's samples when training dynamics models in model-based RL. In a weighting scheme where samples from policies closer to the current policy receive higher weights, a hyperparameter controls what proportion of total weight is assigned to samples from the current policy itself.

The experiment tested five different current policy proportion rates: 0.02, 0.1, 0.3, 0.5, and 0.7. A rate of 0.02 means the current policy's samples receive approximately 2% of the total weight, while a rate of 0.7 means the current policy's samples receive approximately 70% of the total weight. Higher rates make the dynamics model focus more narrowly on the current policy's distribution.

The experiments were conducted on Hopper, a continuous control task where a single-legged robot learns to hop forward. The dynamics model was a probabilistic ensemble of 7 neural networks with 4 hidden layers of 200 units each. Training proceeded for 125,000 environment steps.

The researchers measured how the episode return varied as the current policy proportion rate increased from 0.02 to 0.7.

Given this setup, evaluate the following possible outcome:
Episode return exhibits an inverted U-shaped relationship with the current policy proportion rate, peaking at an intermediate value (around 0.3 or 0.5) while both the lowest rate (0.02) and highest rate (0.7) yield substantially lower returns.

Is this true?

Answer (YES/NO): NO